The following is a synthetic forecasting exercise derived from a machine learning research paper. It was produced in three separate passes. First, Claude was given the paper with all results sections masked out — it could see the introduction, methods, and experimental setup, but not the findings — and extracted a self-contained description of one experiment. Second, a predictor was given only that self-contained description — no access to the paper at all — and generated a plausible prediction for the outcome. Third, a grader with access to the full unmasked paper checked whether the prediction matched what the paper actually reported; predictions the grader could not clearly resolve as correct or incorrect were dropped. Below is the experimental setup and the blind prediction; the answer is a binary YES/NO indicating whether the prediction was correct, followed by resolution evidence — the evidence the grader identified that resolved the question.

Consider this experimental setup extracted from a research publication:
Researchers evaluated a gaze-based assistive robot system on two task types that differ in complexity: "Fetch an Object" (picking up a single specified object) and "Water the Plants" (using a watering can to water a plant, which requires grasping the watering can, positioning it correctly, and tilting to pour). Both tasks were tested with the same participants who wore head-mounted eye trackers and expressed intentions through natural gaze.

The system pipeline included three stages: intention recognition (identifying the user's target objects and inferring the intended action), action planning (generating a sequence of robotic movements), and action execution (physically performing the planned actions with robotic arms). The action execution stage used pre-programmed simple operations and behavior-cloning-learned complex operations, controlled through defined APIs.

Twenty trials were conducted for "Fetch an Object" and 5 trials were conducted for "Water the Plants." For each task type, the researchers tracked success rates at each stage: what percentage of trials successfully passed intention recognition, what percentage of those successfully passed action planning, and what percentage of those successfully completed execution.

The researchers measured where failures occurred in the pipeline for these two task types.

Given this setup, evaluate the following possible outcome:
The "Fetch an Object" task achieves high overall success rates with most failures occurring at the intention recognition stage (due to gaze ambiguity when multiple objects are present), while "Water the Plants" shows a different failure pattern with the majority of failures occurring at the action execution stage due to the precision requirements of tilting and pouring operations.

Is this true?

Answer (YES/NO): NO